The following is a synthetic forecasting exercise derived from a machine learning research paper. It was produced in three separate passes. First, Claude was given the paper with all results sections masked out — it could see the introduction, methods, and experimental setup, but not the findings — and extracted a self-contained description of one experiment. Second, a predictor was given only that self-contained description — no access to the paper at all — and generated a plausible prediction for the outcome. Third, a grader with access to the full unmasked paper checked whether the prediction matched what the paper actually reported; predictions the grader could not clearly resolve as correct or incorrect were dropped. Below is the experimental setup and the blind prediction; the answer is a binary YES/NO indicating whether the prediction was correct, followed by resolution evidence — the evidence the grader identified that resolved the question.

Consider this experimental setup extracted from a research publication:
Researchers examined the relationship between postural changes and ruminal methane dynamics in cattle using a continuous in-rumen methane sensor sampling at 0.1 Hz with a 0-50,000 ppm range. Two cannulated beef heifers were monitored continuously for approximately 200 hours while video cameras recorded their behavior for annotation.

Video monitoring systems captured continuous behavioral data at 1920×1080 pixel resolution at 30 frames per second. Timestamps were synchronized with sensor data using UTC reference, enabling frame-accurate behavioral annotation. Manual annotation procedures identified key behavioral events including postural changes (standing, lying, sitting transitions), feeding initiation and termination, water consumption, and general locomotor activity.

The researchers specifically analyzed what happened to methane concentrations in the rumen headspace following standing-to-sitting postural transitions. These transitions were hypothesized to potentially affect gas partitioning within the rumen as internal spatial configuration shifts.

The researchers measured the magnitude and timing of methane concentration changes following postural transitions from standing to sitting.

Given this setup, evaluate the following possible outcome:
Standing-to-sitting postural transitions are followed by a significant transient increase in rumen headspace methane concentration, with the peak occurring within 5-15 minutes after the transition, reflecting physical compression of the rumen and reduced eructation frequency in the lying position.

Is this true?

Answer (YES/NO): NO